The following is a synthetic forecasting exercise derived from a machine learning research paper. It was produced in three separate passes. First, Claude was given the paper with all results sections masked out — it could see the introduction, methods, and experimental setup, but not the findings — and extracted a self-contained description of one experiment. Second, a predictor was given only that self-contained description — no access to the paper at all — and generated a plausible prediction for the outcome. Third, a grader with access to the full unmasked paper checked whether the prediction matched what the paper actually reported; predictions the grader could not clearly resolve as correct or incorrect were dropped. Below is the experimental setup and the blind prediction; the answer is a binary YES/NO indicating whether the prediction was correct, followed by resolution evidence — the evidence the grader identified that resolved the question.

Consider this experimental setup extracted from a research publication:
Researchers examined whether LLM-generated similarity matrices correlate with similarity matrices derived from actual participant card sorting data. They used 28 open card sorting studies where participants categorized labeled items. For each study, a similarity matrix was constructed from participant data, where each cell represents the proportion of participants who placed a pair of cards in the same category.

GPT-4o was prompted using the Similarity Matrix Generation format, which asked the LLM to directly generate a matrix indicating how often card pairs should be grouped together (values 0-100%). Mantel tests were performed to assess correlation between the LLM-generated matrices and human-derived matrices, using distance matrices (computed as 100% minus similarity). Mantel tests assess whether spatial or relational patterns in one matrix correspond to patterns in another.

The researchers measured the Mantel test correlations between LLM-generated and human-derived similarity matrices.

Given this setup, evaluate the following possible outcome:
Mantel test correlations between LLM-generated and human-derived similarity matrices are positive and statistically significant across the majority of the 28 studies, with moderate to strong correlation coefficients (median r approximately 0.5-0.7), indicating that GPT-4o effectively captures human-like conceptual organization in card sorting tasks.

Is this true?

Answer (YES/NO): NO